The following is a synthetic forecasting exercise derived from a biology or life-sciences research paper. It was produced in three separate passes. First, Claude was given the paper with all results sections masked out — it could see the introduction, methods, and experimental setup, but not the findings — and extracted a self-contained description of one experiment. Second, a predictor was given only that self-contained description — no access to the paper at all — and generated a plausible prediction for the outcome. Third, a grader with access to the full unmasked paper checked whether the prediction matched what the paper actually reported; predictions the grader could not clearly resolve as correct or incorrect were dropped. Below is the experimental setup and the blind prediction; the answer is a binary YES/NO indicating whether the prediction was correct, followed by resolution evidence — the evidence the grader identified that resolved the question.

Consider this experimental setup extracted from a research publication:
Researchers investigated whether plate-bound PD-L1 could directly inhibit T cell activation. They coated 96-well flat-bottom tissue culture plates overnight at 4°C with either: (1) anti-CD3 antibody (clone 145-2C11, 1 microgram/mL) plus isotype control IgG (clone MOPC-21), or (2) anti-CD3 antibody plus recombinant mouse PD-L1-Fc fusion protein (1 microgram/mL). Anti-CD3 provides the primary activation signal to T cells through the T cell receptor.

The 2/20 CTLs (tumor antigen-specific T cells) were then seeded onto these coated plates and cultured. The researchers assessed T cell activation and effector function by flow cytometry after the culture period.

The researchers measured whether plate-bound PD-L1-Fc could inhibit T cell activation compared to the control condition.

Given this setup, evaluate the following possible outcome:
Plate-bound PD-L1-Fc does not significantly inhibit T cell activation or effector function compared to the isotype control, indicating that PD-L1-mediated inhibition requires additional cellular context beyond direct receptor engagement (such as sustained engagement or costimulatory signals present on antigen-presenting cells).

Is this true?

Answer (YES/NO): NO